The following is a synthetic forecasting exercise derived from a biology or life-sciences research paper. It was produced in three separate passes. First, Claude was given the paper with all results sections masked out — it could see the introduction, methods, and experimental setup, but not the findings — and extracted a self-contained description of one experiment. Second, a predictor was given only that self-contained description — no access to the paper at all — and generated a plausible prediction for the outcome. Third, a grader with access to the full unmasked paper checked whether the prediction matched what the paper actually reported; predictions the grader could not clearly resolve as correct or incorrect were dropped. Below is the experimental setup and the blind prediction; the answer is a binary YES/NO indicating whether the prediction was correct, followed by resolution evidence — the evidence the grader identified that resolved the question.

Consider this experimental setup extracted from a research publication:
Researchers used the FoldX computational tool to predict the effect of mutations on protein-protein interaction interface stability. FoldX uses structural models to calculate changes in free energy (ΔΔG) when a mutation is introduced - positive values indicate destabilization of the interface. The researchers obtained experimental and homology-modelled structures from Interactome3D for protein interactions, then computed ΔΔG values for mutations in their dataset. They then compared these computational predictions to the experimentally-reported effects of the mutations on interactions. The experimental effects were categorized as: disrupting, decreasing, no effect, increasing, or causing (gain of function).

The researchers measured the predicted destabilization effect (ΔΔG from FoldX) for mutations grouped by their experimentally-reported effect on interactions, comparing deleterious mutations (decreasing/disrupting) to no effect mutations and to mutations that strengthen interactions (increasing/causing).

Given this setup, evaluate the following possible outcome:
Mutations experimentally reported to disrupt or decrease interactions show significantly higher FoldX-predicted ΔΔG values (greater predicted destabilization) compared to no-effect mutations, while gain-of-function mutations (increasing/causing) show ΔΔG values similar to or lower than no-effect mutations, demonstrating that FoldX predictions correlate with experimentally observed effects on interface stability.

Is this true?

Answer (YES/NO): YES